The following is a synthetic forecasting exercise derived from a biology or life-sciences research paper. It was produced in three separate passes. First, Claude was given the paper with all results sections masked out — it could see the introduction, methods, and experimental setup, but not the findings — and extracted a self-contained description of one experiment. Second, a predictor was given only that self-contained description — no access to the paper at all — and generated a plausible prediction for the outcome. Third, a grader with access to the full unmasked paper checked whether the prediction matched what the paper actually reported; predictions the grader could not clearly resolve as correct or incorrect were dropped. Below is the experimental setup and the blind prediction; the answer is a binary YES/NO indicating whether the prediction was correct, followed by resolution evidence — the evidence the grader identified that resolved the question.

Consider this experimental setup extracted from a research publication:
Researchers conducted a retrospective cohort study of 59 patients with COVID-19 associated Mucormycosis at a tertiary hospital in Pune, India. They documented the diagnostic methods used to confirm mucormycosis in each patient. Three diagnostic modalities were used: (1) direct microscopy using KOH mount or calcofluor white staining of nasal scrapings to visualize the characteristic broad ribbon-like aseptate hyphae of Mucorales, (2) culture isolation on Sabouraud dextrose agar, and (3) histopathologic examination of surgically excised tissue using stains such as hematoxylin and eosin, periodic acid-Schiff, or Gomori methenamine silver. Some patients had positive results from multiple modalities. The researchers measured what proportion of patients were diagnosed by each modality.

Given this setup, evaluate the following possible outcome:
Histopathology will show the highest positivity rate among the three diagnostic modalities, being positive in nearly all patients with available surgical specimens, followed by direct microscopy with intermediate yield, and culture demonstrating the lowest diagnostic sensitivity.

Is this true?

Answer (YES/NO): YES